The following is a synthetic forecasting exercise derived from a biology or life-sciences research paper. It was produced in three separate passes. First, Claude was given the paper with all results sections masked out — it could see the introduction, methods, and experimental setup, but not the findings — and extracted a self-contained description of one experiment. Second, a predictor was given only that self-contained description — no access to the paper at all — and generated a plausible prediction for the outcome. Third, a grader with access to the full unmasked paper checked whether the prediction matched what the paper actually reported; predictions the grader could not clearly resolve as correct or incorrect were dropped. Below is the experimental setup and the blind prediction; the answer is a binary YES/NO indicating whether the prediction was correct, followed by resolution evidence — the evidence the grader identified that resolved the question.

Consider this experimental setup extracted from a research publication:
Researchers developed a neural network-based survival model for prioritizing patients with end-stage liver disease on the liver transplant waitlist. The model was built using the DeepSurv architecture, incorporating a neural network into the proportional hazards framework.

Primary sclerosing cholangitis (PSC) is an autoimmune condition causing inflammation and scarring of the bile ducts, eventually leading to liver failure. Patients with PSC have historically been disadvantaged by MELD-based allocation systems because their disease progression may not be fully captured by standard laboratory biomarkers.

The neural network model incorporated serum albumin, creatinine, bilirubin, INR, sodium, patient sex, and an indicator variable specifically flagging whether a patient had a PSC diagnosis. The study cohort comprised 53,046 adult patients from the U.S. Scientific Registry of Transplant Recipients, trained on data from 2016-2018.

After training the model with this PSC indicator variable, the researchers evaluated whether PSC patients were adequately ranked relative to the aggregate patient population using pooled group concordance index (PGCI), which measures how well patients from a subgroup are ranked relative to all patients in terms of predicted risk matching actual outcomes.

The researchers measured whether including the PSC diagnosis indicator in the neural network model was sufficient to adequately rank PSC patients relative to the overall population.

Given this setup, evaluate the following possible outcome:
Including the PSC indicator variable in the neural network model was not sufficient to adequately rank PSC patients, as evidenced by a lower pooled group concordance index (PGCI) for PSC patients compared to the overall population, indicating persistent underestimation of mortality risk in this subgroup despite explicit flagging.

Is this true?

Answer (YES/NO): YES